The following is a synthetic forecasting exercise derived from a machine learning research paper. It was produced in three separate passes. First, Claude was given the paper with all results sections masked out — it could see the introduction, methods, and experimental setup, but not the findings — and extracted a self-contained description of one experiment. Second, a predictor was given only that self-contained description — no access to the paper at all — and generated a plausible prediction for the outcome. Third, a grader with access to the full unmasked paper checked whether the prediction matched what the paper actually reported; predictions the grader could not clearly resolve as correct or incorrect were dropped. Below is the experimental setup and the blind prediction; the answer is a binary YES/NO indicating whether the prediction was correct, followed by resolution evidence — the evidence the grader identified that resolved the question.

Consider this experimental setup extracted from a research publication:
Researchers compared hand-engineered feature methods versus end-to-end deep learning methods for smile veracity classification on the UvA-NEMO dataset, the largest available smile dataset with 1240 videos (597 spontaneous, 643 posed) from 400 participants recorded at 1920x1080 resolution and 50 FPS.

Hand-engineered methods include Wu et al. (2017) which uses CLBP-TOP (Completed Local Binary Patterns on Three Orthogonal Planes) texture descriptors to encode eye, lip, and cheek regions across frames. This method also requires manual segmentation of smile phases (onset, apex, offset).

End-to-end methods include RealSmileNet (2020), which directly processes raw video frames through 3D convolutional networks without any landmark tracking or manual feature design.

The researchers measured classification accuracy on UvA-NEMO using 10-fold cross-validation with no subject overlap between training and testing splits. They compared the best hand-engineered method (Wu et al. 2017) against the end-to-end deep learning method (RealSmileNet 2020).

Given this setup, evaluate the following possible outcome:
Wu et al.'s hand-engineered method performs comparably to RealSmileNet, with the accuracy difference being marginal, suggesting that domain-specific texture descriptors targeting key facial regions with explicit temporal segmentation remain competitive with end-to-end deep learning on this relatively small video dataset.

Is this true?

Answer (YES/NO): NO